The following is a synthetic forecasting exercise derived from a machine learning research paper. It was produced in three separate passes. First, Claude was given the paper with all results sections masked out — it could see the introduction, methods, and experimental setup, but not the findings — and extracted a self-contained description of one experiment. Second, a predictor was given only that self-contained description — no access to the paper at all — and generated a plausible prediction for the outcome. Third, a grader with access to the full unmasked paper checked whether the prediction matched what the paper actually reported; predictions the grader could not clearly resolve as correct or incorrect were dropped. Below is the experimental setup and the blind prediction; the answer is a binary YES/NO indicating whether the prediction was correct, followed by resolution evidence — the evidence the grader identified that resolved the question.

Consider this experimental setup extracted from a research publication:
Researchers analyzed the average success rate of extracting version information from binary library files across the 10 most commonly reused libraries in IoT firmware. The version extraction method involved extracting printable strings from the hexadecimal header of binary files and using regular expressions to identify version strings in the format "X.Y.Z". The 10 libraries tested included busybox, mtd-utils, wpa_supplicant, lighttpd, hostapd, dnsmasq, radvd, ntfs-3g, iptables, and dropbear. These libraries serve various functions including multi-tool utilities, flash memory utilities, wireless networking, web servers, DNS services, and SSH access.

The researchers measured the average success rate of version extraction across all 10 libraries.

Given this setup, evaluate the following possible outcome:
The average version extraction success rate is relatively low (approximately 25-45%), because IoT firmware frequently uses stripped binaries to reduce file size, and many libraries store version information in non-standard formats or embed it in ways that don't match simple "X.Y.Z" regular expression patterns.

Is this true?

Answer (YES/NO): NO